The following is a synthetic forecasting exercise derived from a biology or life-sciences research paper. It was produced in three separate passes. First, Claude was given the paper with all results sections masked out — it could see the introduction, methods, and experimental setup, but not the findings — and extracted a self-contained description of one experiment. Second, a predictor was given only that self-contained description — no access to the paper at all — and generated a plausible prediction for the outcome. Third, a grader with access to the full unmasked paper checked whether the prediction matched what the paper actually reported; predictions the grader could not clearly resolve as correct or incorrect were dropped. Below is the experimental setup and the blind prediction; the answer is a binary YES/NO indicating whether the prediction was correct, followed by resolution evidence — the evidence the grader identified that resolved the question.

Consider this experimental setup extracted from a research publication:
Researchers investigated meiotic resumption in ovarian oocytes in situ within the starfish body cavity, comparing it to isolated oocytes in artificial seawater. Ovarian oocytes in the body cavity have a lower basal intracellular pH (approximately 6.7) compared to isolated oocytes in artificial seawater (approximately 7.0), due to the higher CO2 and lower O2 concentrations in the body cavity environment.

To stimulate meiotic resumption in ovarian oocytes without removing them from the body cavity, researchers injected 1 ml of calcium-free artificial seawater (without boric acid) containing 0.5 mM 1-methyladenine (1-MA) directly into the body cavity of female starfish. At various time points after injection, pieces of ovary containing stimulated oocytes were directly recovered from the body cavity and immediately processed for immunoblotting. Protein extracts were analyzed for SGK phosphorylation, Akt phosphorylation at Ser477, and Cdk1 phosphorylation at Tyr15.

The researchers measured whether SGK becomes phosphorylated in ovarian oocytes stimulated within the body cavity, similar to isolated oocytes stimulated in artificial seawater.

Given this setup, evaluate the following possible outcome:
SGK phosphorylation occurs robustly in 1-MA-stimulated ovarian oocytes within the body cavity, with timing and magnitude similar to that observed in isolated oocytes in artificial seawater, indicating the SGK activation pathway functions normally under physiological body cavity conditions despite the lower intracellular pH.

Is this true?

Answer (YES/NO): YES